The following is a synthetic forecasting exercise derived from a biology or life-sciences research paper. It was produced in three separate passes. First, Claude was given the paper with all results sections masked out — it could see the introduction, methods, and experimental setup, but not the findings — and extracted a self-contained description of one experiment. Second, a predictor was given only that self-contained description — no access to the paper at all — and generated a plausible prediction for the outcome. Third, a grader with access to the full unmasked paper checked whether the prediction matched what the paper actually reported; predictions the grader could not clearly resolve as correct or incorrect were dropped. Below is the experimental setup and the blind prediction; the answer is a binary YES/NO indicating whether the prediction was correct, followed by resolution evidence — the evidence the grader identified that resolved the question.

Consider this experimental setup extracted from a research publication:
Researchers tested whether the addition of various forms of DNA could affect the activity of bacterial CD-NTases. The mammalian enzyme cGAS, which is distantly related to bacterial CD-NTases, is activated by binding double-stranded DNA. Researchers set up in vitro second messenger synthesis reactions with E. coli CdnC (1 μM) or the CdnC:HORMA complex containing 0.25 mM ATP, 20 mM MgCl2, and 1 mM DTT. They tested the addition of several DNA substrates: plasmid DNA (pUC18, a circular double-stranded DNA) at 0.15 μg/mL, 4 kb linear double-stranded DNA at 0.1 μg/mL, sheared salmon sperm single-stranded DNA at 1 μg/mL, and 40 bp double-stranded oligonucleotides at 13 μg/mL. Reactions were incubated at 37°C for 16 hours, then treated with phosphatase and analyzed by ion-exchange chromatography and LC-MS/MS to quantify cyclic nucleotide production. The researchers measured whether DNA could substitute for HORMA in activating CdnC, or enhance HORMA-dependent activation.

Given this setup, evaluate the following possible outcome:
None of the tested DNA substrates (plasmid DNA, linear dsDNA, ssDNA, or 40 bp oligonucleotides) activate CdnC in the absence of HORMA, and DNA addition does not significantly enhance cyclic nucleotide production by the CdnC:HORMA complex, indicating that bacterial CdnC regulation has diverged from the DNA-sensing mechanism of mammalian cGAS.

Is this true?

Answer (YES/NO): NO